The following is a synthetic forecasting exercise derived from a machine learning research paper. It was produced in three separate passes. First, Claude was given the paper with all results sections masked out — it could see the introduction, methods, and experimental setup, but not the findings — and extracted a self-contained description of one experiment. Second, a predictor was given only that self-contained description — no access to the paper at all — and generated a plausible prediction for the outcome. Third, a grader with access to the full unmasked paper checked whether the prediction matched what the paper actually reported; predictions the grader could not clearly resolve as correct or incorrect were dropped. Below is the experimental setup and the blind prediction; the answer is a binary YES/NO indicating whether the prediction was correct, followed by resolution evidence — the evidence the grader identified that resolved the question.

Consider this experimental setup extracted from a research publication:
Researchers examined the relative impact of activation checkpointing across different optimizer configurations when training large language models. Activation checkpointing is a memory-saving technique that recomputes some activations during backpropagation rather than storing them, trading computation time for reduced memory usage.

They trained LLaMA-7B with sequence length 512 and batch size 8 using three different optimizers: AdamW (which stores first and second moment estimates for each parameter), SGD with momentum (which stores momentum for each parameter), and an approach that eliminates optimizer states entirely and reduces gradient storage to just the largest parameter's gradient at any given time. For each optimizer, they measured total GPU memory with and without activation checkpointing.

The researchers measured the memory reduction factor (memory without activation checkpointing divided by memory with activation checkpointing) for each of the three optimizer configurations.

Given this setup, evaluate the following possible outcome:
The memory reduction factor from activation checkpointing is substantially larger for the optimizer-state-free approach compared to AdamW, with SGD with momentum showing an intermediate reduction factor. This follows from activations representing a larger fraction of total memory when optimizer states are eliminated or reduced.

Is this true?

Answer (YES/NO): YES